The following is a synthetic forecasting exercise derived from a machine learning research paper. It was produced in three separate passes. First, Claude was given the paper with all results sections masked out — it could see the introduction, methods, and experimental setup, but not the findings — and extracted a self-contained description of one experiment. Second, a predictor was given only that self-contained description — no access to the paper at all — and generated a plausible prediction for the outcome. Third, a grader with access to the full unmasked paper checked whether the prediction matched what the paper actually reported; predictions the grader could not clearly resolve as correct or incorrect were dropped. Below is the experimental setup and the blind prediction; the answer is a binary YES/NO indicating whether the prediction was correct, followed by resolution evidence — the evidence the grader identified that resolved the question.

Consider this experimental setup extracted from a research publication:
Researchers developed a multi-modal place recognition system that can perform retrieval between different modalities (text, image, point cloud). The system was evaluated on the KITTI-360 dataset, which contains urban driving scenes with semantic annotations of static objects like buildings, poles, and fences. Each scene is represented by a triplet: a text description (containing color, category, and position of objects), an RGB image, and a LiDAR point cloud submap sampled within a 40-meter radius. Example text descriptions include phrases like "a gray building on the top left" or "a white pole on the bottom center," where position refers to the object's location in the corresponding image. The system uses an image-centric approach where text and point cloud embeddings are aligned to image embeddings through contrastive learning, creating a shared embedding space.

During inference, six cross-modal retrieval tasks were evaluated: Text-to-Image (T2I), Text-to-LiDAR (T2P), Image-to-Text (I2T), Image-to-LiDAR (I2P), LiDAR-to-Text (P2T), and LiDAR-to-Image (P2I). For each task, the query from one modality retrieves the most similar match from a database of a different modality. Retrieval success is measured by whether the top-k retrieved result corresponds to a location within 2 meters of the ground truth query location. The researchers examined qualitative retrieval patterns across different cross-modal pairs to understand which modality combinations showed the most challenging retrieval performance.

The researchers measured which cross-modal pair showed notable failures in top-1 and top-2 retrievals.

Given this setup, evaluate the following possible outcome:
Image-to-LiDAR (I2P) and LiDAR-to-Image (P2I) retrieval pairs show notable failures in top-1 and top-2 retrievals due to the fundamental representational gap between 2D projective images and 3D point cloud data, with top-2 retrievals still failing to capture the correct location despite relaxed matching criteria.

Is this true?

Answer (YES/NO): NO